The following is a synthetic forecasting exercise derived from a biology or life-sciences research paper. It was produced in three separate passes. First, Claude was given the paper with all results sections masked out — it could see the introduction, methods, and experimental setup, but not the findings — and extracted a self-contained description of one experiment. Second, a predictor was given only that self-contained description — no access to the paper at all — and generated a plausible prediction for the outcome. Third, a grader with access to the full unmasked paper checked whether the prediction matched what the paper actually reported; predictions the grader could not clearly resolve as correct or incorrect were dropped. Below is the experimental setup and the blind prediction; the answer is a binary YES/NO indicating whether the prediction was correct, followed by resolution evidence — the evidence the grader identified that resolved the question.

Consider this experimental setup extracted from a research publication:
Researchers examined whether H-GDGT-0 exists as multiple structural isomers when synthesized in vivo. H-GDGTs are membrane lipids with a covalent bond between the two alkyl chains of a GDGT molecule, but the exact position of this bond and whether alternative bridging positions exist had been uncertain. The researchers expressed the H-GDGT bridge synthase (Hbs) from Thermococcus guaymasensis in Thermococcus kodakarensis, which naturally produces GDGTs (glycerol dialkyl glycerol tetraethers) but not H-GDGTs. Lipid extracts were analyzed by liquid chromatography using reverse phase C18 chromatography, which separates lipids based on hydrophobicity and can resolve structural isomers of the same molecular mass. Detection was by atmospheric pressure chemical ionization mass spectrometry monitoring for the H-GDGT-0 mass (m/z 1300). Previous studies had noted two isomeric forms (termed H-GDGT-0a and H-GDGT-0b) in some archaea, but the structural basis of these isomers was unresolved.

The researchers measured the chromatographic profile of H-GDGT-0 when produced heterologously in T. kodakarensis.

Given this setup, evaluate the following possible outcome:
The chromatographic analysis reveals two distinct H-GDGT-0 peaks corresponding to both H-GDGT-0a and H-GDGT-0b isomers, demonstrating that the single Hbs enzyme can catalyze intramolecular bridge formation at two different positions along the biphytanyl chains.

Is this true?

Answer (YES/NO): YES